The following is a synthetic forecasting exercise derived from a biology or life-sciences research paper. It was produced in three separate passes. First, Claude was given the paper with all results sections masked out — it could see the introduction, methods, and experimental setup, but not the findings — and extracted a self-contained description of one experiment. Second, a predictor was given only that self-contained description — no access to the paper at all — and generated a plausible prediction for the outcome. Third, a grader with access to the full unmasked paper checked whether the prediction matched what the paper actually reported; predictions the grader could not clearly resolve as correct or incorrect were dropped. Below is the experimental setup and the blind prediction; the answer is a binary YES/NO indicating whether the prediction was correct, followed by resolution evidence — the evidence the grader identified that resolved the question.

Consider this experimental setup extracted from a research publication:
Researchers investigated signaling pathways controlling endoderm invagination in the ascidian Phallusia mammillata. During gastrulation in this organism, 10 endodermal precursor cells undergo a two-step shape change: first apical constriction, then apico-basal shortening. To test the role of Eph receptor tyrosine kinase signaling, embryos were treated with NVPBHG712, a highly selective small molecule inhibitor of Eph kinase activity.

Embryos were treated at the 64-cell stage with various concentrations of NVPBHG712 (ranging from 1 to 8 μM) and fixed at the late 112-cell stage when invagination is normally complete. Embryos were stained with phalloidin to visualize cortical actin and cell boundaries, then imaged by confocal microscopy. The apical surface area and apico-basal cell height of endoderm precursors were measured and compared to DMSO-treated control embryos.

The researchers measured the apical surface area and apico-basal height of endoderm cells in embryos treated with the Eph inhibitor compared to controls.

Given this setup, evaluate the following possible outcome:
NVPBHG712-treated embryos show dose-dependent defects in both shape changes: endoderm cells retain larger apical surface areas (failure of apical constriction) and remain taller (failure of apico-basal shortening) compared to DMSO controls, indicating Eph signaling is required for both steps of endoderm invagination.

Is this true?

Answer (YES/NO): NO